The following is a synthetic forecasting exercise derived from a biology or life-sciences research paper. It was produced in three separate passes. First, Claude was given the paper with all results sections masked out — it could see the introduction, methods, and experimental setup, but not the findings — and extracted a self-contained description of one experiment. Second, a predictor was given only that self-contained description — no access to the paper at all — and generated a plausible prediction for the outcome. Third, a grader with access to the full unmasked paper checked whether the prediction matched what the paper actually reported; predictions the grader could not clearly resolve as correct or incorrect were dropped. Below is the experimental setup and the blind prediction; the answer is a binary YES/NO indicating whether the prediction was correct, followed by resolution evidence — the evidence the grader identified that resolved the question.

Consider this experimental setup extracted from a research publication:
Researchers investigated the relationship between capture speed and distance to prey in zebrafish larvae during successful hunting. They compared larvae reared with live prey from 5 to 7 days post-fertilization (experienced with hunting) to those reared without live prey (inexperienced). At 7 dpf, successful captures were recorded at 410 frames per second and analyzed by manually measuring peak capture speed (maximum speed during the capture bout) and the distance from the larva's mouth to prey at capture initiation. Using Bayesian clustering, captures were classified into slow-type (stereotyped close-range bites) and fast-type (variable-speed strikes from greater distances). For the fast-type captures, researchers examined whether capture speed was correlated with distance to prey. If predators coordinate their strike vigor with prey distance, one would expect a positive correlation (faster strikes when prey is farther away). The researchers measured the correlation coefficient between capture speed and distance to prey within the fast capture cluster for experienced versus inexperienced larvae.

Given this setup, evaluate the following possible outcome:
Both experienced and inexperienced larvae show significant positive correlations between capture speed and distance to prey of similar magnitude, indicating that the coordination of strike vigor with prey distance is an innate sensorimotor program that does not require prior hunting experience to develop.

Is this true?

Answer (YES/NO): NO